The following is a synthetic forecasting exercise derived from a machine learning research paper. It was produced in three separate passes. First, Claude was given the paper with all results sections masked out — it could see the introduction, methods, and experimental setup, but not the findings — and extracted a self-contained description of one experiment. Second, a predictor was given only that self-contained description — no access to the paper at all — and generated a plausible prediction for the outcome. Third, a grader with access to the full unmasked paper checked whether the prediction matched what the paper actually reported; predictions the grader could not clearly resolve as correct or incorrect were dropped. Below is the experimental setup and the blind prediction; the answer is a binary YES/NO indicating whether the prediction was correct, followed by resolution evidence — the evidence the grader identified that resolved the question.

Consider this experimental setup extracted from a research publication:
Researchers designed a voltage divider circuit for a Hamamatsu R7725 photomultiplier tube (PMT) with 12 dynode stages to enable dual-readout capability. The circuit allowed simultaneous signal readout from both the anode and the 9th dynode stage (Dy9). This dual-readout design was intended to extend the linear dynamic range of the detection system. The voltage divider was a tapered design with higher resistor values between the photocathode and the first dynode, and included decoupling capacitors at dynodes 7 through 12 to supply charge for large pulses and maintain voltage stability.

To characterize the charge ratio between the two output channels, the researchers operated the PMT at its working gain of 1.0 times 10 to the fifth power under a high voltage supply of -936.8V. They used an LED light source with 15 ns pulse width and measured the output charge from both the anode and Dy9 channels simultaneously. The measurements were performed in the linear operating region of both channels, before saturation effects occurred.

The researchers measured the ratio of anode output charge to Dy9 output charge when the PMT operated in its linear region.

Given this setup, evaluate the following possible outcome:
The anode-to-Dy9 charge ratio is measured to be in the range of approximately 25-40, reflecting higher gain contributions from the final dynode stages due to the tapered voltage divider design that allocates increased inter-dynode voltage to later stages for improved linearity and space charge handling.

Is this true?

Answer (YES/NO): YES